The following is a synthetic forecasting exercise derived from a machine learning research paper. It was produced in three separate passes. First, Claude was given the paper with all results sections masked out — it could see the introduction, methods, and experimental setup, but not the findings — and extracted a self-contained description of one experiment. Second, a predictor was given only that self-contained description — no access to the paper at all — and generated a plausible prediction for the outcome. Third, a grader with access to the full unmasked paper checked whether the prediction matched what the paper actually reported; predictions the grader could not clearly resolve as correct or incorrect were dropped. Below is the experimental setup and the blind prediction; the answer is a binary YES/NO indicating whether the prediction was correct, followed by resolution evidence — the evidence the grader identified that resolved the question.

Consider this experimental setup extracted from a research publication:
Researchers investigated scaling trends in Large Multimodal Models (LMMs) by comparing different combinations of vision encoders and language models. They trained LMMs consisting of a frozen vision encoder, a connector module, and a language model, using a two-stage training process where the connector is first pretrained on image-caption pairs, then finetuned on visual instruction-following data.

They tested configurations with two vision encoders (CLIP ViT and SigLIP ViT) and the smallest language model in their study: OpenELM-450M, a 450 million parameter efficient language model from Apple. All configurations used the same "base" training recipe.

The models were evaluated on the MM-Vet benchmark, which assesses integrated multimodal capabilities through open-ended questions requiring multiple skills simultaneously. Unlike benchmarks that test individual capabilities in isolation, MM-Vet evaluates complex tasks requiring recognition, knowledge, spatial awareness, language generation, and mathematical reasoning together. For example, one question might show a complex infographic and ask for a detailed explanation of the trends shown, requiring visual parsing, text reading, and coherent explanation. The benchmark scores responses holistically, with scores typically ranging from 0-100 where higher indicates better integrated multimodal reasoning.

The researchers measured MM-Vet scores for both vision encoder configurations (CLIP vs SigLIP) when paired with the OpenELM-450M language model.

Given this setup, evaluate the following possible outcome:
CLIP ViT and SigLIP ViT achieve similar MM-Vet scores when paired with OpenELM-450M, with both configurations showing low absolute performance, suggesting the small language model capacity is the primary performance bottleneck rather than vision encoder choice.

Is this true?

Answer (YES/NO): YES